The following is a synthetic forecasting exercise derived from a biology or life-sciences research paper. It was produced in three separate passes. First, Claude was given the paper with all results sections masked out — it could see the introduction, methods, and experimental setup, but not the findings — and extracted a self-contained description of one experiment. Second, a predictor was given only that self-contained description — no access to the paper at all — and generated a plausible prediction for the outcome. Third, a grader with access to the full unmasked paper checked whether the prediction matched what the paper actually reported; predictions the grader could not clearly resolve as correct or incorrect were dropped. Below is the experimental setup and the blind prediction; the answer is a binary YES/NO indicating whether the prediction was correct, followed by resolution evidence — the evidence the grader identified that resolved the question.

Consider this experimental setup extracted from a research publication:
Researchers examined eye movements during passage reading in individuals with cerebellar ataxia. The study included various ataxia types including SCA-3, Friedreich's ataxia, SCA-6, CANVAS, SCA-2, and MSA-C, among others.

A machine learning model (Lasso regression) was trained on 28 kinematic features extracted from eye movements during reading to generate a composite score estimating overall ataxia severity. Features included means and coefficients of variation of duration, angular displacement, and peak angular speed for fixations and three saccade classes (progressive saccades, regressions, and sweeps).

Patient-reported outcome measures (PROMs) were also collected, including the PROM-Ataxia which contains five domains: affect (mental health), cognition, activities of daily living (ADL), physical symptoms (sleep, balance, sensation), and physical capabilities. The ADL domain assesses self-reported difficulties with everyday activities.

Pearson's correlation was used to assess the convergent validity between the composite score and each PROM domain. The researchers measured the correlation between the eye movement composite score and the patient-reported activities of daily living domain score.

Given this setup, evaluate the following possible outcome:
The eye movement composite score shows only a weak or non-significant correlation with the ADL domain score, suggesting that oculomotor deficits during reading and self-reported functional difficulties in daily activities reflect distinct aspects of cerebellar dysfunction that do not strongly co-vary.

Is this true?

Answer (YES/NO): NO